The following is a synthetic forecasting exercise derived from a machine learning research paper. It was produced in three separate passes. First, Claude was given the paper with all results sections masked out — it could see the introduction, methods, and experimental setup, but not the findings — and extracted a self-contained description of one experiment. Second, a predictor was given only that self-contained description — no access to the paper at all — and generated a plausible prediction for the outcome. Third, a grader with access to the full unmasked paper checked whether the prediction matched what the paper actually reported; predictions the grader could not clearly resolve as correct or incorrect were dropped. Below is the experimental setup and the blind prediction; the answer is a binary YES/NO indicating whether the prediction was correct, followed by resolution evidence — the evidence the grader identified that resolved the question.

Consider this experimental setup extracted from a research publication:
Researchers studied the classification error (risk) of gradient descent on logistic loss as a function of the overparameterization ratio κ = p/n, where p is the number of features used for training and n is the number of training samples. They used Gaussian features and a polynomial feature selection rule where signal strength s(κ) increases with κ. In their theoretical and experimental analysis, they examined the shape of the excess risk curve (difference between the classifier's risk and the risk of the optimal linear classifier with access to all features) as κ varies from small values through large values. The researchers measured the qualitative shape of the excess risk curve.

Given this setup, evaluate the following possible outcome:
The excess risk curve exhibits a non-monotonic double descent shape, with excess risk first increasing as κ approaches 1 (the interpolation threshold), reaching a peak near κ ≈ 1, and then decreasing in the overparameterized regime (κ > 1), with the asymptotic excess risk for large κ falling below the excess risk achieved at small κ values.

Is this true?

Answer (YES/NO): NO